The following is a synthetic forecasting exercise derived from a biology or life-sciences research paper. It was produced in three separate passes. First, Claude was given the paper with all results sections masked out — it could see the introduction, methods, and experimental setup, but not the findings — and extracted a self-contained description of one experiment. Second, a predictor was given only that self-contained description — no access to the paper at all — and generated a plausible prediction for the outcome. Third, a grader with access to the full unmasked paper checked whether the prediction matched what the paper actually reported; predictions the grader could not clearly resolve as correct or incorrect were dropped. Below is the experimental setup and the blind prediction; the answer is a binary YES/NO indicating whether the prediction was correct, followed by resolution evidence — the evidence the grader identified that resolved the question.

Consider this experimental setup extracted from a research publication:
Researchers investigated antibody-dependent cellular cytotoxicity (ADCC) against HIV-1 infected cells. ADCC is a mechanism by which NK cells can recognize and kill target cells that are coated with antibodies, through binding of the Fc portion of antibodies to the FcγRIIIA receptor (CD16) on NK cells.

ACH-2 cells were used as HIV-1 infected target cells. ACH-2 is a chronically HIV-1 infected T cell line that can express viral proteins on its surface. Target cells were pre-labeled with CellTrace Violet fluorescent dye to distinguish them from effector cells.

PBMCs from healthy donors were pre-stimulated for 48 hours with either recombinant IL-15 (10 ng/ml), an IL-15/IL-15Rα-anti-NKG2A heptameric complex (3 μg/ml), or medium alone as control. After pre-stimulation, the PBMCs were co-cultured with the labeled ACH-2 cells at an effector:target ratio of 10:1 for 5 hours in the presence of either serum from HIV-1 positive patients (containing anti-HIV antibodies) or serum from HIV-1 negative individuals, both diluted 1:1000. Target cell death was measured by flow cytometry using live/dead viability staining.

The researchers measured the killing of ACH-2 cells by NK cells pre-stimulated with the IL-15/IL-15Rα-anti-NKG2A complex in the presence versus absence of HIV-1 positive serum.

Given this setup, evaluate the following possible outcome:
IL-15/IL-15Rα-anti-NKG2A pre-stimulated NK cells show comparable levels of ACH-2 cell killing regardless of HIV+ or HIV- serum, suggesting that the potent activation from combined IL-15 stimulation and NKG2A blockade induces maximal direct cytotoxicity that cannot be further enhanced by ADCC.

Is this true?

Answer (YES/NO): YES